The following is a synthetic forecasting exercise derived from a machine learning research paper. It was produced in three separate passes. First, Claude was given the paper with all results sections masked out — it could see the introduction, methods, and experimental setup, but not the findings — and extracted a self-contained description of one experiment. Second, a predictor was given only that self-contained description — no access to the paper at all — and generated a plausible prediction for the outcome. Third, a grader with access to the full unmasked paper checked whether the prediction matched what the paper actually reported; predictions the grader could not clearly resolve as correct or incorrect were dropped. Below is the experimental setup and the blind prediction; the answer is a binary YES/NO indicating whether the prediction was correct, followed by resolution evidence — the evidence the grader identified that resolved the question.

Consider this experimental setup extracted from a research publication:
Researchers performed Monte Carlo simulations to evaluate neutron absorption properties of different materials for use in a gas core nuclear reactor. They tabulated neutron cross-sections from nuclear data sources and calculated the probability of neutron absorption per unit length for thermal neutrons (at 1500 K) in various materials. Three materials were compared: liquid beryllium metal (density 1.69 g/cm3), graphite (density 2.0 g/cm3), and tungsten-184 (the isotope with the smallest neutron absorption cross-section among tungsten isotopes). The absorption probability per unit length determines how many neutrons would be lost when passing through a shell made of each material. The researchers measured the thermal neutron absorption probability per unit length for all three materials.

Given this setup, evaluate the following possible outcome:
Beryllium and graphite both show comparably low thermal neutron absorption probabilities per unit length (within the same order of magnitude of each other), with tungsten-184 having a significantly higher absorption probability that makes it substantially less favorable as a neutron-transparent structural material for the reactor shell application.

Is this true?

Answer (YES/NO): YES